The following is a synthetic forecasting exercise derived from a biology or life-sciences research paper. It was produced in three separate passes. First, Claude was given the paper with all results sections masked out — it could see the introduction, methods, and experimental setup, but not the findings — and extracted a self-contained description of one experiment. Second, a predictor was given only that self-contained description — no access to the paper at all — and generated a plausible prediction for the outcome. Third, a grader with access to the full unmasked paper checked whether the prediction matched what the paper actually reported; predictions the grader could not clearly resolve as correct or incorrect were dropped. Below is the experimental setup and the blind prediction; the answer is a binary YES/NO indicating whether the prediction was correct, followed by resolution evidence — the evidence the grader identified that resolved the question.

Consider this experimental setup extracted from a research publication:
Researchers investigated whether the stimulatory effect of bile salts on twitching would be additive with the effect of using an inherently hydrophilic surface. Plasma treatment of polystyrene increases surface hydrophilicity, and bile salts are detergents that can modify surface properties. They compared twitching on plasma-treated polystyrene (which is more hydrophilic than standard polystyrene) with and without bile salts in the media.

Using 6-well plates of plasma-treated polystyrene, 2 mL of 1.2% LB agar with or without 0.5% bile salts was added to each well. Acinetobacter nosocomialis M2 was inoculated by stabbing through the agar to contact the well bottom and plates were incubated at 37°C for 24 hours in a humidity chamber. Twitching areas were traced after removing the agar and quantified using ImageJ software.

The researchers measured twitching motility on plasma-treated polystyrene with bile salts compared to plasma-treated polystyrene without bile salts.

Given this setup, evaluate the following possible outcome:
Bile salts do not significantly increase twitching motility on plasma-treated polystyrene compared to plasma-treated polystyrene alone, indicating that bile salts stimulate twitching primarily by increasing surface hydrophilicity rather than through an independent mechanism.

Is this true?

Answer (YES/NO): YES